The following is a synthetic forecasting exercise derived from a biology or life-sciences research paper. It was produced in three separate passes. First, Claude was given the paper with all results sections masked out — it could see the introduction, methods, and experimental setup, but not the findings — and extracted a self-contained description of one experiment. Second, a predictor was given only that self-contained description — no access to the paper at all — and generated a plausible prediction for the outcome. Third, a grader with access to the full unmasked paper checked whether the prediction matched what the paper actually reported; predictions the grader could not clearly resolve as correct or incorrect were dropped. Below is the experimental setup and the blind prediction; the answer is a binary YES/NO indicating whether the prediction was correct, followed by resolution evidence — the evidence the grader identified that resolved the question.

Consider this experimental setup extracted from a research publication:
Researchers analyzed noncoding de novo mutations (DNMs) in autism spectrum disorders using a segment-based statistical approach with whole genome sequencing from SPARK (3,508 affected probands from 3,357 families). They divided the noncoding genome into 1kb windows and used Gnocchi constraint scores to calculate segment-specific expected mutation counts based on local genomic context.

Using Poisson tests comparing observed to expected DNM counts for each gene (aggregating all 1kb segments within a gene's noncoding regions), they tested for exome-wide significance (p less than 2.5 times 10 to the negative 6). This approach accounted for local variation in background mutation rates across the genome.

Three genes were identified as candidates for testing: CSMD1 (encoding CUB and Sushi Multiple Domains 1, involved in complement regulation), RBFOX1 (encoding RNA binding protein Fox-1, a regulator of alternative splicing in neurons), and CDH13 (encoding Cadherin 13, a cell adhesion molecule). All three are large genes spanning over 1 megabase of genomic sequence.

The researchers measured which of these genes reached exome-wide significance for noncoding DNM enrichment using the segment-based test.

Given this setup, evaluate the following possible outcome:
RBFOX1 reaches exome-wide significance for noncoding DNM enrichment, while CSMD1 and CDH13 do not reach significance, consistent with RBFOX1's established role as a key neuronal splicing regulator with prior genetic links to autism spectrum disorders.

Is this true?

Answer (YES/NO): NO